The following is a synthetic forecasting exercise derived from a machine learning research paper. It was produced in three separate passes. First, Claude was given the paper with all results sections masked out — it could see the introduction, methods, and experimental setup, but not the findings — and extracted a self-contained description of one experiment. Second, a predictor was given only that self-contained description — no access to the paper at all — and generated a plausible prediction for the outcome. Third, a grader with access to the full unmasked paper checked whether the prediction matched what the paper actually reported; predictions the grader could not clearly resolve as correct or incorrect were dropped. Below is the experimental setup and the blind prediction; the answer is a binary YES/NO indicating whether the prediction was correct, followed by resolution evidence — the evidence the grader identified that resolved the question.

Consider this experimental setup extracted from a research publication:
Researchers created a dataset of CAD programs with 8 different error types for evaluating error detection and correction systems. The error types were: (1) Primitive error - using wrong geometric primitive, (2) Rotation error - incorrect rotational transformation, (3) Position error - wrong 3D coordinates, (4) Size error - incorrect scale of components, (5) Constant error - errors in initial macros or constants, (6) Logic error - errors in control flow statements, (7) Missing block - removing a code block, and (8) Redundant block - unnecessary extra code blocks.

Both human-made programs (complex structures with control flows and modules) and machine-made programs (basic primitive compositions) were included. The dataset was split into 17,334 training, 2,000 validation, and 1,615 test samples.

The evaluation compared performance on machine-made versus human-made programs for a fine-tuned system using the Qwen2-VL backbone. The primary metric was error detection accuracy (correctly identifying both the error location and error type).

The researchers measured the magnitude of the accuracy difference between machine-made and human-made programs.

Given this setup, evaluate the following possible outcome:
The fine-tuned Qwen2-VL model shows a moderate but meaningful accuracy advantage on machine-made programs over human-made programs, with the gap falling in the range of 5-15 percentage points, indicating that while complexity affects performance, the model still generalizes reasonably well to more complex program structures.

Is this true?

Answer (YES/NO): YES